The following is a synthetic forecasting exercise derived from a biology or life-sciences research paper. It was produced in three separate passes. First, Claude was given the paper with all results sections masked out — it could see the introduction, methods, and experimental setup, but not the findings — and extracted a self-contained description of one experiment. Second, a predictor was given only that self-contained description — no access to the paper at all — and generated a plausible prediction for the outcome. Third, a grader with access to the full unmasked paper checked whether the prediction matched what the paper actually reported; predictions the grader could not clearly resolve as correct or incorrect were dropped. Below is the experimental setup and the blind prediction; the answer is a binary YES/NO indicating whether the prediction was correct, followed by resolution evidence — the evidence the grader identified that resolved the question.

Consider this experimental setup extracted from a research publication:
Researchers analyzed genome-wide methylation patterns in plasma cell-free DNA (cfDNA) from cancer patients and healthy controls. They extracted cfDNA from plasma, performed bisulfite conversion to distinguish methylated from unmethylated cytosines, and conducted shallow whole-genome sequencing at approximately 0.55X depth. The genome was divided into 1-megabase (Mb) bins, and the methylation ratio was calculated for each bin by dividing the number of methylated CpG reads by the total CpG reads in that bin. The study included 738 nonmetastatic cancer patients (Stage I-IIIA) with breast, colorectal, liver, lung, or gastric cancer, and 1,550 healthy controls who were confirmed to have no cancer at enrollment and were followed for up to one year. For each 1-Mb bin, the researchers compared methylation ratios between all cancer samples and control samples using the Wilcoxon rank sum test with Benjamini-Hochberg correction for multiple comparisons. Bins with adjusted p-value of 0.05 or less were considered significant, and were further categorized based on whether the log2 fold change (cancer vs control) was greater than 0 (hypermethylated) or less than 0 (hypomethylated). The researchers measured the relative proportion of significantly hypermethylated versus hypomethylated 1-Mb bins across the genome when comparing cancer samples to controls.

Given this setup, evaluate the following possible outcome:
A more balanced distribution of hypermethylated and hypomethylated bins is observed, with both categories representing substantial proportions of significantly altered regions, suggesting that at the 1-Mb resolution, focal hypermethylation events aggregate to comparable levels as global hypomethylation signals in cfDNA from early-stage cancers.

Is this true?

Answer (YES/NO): NO